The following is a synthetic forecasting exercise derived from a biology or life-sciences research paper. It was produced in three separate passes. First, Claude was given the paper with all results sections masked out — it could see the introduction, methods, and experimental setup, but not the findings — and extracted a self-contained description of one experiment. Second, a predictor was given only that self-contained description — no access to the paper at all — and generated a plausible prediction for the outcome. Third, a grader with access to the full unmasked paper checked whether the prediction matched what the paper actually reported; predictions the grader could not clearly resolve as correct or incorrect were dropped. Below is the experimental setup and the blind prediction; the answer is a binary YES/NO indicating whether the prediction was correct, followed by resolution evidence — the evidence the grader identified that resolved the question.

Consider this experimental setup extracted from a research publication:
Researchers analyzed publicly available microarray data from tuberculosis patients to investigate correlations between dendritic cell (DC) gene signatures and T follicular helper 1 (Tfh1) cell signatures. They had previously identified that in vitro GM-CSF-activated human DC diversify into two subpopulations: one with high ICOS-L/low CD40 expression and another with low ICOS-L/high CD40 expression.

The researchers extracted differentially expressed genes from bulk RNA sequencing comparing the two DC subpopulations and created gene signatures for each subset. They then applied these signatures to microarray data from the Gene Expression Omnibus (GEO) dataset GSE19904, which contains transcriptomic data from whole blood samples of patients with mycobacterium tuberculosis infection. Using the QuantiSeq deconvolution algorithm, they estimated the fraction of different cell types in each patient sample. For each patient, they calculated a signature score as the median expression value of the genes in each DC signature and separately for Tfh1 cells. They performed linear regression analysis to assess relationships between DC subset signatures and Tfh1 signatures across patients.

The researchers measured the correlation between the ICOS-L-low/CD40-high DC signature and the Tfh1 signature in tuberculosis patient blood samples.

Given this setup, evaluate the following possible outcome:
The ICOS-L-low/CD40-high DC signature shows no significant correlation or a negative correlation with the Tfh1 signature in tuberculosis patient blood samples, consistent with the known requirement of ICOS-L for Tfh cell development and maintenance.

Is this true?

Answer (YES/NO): NO